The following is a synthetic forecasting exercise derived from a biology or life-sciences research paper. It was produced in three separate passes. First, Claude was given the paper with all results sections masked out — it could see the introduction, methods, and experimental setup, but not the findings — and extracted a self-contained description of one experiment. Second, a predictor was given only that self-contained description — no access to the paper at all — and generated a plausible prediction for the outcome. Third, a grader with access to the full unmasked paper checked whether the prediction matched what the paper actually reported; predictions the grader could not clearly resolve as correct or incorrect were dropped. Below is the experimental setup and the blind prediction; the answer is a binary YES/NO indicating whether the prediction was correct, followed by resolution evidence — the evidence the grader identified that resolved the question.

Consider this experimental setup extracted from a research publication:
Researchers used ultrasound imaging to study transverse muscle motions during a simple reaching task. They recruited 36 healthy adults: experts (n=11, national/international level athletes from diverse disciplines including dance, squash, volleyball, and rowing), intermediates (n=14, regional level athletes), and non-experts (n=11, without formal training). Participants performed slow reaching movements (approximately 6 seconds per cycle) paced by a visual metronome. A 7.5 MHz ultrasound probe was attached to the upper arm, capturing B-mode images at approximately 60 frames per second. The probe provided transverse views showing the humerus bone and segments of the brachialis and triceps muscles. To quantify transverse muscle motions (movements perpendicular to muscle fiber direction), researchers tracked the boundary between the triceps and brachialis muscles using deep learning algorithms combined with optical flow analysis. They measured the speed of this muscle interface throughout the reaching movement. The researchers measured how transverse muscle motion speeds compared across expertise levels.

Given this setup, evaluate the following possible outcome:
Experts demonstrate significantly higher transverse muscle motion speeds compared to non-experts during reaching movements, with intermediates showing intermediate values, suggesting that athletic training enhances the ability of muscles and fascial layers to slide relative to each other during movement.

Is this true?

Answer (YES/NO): NO